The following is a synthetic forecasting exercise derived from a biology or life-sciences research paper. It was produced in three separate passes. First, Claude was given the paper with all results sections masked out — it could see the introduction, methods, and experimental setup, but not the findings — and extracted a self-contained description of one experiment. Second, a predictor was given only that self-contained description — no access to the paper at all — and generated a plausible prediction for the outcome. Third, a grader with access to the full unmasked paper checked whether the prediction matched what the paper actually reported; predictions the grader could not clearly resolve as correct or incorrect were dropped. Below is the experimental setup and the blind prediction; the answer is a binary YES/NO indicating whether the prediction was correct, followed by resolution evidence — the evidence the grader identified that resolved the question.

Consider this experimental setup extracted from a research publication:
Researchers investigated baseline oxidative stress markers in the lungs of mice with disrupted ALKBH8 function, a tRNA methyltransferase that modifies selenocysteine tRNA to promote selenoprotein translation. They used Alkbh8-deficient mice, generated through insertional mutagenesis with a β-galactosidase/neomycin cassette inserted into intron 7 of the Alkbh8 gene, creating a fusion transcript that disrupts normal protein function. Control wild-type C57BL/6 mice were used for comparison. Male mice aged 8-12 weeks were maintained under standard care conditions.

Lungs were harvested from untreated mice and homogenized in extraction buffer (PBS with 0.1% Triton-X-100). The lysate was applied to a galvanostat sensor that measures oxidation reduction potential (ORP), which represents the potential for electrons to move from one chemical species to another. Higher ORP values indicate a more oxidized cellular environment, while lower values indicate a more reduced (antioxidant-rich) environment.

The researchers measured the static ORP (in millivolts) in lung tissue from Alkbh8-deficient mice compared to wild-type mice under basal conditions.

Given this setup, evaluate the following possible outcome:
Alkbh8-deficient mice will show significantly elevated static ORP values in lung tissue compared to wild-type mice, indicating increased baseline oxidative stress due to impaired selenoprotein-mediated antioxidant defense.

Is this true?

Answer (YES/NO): YES